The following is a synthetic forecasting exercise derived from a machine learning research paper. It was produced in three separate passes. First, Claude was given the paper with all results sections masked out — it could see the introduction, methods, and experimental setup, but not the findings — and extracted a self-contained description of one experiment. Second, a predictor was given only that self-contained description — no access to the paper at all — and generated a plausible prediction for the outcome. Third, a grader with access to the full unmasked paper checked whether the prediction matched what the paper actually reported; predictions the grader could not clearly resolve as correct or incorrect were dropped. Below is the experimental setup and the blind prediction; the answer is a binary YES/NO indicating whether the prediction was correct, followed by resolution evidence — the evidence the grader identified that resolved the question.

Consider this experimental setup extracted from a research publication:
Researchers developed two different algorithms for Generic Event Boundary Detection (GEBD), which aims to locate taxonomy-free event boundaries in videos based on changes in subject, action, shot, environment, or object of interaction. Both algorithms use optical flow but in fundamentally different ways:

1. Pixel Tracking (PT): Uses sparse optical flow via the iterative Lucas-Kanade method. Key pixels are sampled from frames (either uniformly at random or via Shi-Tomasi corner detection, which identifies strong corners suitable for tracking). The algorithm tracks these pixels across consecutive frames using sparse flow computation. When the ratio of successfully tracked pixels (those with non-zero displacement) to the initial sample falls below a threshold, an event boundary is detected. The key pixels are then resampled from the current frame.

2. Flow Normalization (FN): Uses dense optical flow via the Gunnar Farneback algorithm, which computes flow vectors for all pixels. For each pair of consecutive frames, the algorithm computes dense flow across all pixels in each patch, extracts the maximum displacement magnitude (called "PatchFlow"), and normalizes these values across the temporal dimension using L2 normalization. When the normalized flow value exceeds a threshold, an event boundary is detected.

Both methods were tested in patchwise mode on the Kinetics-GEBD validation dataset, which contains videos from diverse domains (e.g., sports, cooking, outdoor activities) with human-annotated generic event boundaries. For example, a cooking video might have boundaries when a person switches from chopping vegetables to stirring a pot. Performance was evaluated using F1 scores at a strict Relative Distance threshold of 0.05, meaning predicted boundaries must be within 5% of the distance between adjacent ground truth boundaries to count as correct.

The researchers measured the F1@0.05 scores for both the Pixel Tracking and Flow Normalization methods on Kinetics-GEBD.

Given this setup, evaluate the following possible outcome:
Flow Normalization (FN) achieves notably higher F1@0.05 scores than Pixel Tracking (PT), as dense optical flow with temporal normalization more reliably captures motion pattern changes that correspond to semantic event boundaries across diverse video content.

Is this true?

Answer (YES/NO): NO